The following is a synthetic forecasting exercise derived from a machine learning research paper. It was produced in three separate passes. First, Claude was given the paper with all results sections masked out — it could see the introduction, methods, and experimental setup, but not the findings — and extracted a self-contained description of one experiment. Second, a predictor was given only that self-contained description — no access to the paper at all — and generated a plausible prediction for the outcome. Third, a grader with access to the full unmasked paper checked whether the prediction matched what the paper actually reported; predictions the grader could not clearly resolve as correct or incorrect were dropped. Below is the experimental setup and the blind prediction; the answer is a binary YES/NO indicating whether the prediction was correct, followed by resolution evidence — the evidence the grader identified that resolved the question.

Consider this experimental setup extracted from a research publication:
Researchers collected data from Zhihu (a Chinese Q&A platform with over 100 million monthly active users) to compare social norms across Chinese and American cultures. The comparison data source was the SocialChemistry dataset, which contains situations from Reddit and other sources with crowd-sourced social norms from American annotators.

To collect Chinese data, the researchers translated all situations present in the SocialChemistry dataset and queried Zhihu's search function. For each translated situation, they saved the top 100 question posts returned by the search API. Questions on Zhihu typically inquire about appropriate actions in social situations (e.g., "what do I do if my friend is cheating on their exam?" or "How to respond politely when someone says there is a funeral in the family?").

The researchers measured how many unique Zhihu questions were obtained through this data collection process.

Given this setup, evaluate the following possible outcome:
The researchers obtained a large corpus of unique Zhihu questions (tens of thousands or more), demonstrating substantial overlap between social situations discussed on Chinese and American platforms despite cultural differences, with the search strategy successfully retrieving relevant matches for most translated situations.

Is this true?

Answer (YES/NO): YES